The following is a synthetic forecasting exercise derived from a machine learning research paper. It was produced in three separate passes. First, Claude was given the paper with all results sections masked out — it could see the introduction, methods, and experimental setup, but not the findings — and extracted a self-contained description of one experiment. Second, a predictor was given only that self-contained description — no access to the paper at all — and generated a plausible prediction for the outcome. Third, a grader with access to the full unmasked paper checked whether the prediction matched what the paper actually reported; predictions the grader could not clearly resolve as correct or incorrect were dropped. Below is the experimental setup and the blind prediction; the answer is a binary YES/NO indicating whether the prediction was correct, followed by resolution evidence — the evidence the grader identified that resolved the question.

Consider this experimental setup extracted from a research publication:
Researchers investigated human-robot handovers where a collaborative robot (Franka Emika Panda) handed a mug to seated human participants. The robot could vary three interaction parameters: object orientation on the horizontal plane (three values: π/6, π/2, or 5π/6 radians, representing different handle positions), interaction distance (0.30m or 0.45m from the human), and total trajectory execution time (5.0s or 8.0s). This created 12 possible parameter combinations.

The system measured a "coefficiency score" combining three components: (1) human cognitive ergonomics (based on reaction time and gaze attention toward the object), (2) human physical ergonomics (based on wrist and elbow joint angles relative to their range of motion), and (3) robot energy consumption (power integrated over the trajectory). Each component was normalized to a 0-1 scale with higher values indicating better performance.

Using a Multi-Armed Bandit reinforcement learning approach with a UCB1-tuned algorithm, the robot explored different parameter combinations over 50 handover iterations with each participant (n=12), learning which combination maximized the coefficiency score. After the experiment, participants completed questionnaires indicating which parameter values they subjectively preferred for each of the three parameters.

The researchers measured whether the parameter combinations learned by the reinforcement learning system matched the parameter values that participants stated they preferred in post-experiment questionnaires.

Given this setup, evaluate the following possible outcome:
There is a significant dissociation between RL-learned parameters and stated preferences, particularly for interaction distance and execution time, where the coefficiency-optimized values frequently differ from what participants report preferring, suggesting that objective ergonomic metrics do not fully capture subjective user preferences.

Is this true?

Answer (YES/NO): NO